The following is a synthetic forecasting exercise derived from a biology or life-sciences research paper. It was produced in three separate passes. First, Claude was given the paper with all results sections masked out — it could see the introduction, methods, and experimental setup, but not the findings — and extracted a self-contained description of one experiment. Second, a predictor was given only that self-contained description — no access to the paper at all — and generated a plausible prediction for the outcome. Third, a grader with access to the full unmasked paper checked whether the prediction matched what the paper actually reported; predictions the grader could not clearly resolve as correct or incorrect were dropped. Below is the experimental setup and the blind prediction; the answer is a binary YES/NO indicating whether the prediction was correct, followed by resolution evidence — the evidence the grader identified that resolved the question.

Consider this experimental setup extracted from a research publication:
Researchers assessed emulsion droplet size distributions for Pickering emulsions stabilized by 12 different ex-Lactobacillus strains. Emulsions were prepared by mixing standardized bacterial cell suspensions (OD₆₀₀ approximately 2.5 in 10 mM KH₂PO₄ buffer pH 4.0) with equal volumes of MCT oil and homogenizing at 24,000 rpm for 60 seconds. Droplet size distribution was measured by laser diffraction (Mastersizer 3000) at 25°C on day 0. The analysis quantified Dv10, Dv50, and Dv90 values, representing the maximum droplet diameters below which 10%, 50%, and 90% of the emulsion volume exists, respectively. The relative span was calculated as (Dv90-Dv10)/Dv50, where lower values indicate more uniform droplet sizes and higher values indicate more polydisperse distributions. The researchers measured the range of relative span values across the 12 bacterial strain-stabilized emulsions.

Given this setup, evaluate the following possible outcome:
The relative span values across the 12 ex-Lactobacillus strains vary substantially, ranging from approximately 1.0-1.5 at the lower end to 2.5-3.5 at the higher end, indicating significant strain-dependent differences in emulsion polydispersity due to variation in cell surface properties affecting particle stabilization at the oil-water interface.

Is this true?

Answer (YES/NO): NO